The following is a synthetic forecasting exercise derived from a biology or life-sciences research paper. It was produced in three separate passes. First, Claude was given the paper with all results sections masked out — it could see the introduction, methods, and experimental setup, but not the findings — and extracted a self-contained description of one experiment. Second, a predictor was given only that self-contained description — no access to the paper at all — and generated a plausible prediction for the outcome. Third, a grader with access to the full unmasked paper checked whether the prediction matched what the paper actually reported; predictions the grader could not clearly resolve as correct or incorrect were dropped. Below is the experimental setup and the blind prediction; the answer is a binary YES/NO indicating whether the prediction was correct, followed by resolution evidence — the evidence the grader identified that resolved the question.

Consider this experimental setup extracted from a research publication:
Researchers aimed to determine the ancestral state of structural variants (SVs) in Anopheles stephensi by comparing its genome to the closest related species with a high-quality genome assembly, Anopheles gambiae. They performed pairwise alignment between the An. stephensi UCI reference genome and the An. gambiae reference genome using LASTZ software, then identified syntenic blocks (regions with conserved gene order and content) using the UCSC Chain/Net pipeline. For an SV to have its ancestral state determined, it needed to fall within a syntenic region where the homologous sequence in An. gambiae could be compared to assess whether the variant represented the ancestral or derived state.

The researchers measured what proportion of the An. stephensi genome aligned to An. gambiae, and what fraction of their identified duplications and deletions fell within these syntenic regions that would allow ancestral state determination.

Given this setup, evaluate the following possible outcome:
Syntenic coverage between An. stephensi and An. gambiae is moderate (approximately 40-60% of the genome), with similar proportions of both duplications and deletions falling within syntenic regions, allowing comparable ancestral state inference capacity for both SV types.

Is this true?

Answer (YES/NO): NO